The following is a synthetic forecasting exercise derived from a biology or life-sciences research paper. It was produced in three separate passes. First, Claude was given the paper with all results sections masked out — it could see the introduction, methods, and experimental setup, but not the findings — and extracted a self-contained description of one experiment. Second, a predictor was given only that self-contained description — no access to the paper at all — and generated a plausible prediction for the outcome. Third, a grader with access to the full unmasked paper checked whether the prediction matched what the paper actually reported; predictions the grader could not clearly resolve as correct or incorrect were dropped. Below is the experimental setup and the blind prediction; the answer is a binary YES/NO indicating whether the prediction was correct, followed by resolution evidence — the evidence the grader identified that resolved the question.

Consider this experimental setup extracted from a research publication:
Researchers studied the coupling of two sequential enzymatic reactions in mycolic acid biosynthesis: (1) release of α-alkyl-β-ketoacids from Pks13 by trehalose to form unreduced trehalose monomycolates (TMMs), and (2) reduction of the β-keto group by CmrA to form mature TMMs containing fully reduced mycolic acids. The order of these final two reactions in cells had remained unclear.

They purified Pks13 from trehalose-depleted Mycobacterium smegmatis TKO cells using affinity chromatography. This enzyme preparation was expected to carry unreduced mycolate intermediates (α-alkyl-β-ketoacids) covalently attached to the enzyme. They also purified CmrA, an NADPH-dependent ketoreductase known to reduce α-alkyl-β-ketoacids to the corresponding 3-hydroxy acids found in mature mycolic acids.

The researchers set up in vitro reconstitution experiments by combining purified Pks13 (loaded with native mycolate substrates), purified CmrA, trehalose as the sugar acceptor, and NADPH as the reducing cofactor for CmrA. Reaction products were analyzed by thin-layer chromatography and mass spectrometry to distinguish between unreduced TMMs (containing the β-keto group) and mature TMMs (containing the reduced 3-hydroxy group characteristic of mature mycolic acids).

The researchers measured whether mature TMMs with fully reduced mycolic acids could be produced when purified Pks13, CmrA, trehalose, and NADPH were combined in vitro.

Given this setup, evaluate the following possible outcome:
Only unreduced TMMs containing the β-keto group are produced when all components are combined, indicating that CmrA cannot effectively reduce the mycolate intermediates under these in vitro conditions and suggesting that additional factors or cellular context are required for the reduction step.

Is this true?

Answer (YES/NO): NO